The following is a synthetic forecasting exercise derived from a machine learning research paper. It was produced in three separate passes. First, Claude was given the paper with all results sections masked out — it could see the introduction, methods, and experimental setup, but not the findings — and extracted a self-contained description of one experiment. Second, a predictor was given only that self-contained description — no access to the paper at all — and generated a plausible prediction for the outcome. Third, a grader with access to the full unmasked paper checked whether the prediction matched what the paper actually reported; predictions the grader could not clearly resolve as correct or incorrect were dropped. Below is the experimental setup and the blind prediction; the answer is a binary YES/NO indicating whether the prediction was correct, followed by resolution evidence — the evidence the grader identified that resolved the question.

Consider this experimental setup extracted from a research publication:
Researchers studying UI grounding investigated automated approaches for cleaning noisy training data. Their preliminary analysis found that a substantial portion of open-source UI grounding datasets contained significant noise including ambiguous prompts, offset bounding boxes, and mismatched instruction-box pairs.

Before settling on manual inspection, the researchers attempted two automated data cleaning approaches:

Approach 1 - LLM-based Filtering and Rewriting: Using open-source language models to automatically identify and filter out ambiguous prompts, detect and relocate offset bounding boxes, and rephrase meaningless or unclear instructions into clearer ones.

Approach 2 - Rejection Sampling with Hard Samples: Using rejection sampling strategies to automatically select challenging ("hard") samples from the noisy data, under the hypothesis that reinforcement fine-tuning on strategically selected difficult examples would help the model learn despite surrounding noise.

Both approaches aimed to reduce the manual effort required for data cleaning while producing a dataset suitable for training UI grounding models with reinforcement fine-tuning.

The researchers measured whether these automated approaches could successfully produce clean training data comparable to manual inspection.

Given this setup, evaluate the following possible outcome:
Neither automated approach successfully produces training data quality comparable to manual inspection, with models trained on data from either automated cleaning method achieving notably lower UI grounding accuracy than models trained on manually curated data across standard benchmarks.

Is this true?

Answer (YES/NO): NO